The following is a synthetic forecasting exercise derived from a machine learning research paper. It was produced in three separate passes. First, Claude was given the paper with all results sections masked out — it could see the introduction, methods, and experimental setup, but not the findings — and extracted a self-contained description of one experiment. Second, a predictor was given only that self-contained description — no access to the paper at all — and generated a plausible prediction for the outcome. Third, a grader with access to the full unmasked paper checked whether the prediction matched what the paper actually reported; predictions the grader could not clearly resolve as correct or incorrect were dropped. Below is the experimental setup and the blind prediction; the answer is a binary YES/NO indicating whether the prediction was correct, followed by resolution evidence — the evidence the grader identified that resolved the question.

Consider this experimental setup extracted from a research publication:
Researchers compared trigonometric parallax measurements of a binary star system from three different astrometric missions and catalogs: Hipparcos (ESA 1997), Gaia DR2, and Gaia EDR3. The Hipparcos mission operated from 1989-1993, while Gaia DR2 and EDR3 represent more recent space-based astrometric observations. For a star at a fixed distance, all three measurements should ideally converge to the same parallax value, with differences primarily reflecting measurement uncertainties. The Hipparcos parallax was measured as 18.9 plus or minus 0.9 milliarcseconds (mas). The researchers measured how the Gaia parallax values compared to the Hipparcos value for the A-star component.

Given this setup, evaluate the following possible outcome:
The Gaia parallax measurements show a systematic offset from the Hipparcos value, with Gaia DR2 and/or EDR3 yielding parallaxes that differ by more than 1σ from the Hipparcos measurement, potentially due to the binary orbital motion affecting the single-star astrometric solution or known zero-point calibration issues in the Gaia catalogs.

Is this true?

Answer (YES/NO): YES